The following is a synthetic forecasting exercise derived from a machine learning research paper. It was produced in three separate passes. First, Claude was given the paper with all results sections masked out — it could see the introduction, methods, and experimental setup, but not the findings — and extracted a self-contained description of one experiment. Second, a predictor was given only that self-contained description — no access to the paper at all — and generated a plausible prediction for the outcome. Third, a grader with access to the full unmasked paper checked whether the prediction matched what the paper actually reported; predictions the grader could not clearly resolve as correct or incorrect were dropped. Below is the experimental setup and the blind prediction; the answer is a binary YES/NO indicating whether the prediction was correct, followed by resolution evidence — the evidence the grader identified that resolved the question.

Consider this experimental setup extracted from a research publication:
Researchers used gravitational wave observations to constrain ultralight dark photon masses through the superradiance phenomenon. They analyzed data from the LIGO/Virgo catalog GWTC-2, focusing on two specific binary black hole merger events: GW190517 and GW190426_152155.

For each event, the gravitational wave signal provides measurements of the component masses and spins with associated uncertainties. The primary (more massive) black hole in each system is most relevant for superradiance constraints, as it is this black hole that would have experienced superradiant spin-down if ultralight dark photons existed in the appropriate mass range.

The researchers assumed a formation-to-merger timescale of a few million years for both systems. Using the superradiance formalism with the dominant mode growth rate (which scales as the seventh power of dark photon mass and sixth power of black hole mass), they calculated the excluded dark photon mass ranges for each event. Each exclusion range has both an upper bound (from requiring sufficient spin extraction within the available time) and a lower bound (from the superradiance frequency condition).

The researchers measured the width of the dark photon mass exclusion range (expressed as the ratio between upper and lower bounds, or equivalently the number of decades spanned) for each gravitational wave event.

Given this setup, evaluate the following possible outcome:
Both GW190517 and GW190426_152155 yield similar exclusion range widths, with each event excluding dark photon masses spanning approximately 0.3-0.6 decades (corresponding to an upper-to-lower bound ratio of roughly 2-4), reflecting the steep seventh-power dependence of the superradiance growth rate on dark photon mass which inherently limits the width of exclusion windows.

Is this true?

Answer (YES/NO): NO